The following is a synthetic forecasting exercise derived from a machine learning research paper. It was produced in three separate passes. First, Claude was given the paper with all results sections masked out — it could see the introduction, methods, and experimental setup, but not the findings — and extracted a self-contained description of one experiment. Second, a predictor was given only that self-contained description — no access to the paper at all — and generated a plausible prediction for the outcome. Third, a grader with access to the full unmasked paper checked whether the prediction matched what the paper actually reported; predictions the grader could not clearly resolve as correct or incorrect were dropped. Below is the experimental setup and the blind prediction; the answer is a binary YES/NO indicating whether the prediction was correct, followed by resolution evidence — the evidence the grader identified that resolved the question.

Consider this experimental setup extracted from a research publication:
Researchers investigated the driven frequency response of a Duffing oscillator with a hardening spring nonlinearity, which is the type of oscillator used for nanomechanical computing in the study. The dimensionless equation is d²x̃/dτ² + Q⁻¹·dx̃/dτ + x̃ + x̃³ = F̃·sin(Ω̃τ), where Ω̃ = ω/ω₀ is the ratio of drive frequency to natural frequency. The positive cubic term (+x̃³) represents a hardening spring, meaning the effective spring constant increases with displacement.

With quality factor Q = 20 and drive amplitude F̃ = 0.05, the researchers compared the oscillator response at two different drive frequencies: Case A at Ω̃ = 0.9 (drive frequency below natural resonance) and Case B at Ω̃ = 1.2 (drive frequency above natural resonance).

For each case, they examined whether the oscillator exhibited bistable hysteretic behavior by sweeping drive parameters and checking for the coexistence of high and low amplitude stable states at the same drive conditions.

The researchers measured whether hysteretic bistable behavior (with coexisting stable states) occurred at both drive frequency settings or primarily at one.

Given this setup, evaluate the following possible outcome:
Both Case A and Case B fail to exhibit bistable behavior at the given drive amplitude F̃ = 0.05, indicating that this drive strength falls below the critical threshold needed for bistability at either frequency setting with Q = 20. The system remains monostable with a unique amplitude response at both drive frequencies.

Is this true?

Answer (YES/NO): NO